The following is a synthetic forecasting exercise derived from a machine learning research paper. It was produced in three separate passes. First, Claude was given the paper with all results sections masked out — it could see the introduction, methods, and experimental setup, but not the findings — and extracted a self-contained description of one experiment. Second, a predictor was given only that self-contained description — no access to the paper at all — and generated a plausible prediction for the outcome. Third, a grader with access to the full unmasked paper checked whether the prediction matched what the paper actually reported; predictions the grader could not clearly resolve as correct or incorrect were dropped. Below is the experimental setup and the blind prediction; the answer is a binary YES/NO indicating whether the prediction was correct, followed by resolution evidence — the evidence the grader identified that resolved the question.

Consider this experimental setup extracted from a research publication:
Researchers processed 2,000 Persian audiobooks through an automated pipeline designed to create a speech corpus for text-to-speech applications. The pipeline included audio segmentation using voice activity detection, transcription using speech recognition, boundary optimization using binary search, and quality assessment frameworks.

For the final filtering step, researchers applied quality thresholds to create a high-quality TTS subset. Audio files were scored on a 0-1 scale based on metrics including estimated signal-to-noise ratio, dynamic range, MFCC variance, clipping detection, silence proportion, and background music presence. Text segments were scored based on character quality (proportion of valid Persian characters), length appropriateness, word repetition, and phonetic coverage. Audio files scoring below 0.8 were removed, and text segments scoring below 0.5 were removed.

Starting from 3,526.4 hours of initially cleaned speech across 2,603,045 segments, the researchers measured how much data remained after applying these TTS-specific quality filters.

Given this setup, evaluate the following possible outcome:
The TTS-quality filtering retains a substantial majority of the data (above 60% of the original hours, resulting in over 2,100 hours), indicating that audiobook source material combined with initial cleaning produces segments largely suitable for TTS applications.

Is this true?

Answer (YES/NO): NO